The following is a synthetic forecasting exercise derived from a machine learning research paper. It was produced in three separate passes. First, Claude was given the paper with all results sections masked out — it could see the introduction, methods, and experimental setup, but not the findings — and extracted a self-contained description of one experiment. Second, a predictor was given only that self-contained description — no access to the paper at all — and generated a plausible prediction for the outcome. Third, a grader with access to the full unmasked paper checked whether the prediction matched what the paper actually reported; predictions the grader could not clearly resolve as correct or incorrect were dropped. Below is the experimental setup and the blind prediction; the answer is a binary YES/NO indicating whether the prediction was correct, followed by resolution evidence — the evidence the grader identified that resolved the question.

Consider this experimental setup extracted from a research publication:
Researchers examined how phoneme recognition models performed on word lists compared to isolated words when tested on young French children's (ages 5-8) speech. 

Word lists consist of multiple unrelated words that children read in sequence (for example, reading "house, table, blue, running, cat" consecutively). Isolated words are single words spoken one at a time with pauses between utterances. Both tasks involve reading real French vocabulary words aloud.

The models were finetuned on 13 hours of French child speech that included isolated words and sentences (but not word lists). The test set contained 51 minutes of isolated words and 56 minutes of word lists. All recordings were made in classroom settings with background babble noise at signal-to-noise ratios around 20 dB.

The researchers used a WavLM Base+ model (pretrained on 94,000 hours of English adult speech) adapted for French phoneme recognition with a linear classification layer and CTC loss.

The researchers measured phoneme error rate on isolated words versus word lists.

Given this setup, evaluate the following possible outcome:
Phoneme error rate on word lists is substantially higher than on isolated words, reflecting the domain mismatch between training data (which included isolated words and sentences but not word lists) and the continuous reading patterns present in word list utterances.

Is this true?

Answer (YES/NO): NO